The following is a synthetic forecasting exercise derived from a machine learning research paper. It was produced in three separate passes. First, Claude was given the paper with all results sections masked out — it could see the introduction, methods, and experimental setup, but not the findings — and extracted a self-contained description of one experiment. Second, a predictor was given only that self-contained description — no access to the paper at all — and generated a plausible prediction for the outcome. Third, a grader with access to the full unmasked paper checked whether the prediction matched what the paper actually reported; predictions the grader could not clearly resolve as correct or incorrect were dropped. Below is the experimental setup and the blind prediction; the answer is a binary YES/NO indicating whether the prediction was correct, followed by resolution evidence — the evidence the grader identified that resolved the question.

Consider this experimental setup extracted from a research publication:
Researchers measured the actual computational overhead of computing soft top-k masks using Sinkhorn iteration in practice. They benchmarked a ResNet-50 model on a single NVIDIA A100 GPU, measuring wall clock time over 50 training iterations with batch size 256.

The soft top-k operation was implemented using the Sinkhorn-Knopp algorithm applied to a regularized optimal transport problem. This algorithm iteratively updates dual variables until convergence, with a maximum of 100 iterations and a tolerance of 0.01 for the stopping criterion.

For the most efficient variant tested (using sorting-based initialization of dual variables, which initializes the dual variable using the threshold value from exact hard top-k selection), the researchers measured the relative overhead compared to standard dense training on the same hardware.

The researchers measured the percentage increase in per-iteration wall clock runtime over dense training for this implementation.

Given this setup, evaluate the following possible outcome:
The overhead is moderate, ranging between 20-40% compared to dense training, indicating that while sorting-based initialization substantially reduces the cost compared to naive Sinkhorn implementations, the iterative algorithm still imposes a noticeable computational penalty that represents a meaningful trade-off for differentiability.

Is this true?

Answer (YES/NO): NO